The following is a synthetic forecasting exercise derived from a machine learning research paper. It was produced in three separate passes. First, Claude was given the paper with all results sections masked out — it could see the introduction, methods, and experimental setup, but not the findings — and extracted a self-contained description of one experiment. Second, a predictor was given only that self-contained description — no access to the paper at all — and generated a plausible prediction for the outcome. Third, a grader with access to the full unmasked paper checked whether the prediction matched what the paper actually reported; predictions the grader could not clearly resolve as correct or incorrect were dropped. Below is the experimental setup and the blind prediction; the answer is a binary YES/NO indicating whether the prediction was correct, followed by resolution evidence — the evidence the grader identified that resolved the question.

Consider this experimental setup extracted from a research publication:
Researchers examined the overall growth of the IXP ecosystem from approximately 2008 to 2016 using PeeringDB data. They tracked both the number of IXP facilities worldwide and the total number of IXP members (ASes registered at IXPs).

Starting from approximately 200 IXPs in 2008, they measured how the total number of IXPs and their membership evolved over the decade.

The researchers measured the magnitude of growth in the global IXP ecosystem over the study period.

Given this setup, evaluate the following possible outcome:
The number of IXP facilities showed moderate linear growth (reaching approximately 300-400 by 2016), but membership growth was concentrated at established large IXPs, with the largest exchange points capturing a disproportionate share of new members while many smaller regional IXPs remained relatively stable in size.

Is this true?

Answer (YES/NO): NO